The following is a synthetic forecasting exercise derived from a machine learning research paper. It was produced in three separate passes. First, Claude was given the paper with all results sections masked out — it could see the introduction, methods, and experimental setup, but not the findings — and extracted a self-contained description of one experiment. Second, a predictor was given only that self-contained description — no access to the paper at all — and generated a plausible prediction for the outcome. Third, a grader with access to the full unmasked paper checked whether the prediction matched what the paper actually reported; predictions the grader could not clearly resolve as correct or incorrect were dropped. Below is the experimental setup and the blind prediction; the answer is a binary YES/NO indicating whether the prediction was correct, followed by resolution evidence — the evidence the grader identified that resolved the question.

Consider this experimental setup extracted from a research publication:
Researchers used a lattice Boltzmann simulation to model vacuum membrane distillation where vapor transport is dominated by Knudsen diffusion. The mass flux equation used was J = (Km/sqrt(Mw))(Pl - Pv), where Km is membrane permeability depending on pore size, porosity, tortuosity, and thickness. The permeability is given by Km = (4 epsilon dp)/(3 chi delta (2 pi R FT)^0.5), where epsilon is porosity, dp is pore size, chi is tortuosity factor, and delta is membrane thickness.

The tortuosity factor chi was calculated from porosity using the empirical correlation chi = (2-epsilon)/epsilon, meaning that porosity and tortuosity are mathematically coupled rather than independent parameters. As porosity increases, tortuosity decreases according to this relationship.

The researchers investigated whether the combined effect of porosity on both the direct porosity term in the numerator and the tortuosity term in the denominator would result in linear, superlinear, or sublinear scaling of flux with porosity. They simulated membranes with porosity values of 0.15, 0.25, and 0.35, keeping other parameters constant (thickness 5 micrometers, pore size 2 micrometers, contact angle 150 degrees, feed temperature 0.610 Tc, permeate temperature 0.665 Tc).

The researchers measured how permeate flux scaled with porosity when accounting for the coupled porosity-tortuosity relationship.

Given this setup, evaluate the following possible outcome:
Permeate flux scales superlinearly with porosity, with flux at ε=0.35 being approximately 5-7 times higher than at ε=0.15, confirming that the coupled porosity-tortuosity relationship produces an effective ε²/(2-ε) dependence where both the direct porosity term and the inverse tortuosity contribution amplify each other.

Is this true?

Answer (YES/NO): NO